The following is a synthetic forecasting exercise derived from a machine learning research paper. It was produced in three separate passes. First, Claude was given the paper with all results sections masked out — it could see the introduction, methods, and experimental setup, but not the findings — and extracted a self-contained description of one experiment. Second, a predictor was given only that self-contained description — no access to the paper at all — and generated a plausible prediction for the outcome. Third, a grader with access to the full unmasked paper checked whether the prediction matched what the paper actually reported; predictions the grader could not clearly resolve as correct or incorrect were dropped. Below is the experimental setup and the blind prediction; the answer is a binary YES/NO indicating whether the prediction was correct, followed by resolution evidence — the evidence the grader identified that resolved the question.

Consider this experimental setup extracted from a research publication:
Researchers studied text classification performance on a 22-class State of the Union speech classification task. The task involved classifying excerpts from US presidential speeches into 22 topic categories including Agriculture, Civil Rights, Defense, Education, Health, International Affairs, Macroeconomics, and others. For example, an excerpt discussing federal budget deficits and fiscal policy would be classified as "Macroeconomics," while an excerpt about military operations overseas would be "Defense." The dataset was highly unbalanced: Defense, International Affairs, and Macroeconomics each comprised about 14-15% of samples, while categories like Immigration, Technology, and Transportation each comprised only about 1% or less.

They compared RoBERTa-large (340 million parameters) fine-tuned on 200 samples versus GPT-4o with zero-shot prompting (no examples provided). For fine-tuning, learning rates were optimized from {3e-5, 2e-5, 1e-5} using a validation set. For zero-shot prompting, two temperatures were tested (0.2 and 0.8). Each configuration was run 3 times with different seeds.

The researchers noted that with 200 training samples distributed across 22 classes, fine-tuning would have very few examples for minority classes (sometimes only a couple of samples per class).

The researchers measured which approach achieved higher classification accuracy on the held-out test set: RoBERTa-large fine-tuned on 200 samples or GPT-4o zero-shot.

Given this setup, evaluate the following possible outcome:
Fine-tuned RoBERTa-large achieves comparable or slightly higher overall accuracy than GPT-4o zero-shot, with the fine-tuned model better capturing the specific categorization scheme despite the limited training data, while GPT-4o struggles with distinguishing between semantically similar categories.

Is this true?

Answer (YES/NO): NO